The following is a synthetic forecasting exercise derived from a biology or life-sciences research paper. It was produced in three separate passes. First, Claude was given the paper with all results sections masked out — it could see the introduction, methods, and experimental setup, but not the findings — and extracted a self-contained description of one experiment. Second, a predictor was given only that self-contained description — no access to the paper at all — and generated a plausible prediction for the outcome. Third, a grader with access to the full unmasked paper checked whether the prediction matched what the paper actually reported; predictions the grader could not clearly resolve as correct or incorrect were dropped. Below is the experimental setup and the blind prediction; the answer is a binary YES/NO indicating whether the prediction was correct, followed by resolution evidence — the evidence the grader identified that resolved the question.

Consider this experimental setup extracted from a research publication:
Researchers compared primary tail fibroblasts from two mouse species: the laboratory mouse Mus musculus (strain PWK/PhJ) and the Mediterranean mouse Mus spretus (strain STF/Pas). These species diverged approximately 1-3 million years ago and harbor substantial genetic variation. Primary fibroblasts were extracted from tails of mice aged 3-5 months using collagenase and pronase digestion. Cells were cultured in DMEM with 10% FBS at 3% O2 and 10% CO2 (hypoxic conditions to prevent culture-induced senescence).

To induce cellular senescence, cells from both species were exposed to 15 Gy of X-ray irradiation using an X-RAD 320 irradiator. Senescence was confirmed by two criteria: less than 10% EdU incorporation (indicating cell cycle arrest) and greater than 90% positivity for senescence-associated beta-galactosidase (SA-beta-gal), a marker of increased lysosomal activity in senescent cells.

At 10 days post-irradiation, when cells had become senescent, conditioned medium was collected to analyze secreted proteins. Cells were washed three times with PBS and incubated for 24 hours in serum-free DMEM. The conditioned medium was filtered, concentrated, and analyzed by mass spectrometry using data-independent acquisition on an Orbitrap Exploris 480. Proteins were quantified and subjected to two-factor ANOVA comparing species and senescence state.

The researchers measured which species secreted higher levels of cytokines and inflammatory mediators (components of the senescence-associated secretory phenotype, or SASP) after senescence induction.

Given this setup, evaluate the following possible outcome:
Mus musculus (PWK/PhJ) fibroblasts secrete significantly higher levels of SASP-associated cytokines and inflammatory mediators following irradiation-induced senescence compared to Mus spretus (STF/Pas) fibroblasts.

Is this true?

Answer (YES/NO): YES